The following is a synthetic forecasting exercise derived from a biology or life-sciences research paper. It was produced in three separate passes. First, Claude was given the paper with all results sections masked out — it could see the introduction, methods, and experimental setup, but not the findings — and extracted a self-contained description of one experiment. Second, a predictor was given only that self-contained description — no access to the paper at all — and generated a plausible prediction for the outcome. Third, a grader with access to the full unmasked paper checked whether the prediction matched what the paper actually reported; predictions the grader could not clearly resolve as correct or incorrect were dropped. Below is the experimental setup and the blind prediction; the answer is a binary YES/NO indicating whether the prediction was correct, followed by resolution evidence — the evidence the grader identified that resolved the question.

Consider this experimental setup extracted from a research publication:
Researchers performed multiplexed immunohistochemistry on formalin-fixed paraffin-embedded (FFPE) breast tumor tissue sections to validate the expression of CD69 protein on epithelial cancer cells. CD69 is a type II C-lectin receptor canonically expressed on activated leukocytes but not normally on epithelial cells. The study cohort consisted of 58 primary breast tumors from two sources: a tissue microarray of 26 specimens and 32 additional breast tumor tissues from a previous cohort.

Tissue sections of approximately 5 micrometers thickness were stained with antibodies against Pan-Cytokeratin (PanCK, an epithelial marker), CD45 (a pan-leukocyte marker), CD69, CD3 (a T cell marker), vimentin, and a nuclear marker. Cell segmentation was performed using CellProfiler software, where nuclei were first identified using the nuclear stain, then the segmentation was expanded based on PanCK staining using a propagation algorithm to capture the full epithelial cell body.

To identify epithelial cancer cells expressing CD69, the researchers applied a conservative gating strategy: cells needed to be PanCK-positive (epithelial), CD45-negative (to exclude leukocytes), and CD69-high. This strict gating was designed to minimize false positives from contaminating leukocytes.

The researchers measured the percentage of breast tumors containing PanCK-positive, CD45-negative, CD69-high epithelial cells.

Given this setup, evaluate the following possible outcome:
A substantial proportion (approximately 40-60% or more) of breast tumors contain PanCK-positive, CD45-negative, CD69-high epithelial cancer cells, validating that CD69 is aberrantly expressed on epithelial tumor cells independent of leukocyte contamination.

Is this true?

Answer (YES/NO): YES